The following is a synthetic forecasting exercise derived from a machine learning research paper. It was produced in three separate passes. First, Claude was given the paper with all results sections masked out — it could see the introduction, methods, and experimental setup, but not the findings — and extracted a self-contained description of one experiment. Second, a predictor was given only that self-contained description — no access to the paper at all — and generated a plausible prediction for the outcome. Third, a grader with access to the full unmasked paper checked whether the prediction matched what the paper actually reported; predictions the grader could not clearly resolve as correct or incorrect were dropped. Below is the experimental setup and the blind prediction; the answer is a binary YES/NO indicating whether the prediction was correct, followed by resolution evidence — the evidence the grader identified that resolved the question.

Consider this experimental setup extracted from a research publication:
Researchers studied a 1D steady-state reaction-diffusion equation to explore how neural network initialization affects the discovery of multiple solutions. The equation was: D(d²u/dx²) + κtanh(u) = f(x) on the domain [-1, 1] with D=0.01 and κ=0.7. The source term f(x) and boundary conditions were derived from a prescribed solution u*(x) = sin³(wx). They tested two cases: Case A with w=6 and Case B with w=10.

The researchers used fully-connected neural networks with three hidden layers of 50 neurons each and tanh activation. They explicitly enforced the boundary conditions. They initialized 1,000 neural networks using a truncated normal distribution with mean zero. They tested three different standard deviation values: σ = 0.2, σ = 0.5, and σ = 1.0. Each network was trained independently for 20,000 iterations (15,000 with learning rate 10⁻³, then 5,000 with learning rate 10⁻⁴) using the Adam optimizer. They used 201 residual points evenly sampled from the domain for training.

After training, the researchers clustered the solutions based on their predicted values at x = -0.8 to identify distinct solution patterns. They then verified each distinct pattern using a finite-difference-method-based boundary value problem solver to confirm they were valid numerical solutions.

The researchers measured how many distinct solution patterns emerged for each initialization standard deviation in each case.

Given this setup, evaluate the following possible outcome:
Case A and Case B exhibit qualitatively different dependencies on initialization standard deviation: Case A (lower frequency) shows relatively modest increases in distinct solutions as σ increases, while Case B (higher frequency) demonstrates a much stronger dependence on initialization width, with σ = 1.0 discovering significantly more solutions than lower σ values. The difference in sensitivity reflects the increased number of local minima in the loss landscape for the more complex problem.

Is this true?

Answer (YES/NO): NO